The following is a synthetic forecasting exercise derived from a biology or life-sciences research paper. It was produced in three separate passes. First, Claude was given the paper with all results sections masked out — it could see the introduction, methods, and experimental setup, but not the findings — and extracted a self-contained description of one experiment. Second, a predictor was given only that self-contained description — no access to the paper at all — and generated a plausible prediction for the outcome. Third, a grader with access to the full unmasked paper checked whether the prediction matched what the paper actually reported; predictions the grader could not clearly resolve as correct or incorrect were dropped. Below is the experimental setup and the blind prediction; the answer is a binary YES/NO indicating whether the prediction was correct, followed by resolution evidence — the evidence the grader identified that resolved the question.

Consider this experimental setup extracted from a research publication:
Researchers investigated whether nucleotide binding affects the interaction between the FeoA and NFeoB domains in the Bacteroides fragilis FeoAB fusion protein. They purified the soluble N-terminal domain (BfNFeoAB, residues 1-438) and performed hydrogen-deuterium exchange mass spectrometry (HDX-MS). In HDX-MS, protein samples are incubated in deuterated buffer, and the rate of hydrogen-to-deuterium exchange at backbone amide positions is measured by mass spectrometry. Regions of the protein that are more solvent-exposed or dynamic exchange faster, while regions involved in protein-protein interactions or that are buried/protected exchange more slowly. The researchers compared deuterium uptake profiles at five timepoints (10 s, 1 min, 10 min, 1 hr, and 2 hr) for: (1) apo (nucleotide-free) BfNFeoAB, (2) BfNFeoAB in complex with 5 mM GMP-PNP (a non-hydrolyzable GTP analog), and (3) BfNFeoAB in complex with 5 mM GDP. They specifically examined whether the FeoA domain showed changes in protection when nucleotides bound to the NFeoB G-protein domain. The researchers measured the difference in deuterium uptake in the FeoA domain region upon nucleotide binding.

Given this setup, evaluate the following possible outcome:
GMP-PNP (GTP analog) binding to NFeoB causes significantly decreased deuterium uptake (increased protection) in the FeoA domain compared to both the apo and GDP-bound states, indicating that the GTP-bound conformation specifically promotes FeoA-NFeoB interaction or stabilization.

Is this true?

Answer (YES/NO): YES